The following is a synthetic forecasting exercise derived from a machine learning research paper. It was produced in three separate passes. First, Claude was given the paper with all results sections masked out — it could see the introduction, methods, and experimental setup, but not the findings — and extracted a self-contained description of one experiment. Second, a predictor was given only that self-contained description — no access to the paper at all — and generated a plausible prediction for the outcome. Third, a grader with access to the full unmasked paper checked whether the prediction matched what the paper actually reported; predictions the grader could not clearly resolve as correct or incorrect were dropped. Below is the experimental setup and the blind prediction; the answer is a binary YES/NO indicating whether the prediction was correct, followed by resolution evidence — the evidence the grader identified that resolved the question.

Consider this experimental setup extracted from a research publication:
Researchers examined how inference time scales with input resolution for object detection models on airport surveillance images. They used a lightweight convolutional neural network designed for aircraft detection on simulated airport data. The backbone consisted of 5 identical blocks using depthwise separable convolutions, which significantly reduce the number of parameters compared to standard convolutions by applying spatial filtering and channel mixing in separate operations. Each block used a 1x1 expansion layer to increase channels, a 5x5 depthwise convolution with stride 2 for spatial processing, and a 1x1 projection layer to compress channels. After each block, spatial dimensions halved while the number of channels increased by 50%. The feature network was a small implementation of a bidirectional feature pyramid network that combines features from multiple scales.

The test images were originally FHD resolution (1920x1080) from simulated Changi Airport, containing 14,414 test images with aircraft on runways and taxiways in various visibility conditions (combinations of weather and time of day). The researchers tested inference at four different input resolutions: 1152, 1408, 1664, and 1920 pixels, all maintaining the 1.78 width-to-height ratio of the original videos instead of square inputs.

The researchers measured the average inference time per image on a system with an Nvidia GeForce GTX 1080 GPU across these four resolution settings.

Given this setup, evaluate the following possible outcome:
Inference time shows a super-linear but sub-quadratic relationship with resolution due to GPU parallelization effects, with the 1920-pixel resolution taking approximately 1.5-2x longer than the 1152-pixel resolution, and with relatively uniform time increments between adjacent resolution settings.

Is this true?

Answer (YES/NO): NO